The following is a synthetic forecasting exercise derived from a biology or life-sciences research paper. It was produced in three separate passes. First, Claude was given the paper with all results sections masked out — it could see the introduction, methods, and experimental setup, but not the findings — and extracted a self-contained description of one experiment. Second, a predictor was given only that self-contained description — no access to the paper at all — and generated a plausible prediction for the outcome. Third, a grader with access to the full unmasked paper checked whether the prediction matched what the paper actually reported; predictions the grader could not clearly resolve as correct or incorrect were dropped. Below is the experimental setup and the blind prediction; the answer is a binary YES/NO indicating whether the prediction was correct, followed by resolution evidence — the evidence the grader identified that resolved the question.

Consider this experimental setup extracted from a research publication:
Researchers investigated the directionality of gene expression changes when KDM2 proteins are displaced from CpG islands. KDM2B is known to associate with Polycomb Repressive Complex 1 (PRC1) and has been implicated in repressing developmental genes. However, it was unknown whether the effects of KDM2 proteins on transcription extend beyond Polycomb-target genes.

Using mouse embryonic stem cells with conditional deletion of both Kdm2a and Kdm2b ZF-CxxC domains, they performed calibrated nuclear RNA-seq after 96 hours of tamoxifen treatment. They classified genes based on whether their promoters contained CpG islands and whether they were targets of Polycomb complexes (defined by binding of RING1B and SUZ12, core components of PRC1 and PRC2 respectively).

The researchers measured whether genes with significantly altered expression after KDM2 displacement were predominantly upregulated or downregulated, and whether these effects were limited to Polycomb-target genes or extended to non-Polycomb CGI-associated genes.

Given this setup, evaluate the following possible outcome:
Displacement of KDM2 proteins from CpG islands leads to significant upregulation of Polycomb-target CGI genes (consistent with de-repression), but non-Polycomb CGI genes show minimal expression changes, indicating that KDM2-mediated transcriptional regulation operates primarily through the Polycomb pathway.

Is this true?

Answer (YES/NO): NO